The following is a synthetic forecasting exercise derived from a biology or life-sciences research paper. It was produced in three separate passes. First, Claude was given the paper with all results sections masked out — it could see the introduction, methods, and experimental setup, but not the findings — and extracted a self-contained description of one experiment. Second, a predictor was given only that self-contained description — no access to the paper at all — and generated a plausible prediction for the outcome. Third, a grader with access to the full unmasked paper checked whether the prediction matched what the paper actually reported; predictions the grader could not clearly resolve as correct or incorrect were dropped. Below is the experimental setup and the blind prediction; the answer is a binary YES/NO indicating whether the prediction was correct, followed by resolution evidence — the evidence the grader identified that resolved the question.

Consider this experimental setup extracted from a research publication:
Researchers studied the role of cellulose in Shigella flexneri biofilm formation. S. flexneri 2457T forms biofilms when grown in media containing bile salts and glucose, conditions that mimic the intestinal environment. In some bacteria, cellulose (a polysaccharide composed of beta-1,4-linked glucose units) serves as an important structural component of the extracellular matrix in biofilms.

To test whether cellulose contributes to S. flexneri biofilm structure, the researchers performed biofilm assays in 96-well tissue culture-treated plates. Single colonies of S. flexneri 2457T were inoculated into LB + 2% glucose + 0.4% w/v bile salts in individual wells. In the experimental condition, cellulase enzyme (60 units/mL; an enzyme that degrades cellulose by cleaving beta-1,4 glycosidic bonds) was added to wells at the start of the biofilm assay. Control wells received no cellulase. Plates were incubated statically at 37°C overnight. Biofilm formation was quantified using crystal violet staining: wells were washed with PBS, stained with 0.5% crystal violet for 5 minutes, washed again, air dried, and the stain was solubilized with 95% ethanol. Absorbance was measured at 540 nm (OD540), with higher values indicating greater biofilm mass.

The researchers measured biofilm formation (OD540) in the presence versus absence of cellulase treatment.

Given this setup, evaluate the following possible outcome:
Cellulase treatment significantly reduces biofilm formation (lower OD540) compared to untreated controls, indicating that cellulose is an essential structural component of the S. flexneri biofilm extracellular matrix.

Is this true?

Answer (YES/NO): YES